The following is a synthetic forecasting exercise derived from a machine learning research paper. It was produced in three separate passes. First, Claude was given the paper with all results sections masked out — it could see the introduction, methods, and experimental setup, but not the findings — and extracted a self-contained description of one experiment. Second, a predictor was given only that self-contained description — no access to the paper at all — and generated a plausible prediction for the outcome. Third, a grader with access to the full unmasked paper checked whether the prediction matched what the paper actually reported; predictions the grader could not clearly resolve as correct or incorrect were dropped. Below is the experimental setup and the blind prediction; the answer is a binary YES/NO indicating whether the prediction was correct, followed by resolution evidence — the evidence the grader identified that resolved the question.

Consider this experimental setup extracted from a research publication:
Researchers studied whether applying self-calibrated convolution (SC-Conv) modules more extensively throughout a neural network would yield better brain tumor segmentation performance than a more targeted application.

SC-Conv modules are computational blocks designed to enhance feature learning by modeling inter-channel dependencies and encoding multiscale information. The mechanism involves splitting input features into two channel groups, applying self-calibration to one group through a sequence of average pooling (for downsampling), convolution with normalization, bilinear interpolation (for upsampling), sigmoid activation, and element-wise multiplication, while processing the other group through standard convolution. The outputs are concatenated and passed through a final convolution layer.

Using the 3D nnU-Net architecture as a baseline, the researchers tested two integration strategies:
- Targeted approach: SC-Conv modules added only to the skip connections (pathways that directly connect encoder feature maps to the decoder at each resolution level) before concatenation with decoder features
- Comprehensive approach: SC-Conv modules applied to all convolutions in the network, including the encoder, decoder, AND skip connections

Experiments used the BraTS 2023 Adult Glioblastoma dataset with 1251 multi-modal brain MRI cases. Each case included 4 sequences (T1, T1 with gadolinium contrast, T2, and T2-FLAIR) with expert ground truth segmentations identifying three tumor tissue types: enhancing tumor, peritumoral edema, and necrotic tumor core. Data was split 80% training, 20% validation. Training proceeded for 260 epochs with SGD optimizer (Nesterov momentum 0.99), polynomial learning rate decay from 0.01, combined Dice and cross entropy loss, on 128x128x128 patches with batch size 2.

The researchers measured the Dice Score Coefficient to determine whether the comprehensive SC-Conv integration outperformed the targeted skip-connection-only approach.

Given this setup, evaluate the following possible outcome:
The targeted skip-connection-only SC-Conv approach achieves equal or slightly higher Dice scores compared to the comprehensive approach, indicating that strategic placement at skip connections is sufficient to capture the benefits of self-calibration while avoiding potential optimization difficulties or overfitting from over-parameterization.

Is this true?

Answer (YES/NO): YES